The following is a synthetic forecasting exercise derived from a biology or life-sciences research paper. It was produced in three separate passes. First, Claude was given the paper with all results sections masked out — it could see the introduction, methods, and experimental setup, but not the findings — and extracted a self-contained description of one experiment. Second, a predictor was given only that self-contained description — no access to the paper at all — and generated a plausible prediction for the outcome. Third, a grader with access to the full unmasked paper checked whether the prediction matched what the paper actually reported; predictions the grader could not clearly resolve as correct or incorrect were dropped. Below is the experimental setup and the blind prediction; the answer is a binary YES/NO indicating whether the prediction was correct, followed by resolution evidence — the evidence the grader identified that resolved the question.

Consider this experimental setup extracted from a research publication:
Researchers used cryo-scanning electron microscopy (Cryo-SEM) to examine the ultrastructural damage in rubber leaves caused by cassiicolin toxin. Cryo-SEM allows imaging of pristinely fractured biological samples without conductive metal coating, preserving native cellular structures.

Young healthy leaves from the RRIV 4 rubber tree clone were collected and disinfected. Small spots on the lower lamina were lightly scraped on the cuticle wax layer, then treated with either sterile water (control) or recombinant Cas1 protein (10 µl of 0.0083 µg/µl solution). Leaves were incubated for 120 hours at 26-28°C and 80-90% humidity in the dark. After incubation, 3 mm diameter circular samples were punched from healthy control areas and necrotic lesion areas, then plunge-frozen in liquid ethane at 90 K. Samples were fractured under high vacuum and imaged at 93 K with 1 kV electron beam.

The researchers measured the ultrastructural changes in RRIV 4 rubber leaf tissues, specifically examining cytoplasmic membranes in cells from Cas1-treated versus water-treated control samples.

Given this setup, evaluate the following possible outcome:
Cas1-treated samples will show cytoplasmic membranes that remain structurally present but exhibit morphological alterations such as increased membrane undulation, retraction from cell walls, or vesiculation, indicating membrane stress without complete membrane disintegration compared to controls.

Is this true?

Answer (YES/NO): NO